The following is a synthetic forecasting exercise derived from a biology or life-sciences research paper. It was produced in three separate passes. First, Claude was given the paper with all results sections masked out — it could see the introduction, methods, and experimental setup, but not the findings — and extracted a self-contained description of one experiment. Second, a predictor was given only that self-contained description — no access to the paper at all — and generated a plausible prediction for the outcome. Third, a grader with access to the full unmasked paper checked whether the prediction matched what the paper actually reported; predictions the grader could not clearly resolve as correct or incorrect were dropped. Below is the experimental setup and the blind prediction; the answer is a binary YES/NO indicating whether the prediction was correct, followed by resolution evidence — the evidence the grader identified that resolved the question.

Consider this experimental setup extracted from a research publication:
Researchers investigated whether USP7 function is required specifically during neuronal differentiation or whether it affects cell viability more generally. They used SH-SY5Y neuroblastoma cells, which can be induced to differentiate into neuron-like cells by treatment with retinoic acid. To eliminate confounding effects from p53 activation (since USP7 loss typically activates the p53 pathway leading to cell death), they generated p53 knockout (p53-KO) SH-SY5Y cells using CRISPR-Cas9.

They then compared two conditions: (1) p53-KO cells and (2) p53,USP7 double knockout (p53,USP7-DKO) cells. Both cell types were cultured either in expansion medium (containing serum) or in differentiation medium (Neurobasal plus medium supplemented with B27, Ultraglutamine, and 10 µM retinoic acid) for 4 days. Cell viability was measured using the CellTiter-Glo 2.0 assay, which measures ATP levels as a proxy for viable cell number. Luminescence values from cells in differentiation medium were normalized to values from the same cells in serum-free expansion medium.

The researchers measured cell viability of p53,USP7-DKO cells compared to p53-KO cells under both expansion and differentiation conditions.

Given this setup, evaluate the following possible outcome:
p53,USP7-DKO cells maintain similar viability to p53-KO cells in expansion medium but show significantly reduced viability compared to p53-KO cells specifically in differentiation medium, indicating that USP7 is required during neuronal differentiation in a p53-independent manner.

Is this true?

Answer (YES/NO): NO